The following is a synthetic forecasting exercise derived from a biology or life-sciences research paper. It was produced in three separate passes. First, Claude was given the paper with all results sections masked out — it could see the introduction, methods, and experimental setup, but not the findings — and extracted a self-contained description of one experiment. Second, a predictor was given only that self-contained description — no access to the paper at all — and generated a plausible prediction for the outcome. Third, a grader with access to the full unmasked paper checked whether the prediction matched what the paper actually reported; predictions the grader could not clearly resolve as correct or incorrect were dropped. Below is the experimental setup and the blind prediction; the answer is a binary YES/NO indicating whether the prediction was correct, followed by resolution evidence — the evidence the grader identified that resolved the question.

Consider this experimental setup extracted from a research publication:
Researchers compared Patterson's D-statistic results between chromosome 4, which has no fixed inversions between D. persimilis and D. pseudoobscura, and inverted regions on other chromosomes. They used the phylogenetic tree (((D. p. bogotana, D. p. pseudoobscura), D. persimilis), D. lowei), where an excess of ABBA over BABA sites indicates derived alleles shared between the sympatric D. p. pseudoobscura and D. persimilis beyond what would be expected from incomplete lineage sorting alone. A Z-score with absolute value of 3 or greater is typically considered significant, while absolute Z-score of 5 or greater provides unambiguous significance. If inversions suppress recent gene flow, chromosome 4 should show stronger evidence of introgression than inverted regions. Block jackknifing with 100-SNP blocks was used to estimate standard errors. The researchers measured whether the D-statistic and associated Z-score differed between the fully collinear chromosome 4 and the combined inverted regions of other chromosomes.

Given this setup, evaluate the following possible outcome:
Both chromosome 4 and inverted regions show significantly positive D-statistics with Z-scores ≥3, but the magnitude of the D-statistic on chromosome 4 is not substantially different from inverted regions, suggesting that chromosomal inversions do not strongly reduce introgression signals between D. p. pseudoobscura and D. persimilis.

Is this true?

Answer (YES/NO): NO